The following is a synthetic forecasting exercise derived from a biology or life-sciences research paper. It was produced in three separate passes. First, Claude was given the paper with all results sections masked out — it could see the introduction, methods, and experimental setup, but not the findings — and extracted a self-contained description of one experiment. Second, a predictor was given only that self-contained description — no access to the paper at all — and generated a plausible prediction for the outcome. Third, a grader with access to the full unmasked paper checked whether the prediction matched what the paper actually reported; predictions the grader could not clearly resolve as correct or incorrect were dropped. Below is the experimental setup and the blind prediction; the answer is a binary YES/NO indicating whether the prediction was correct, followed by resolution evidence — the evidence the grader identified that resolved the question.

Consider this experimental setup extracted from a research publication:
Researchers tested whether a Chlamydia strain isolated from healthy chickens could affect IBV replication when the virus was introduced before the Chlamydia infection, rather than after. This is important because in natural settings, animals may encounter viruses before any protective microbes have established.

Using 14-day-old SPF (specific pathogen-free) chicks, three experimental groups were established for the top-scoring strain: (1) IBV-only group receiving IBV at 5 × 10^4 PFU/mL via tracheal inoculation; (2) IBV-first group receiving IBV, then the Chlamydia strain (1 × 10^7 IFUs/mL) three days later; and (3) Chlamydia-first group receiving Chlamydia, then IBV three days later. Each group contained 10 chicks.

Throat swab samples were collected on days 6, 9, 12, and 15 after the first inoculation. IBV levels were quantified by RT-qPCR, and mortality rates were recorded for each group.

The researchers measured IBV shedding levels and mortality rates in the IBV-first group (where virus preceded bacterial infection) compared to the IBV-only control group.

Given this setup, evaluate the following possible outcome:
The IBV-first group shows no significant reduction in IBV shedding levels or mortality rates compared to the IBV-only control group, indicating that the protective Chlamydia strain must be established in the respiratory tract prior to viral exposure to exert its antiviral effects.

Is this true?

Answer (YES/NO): NO